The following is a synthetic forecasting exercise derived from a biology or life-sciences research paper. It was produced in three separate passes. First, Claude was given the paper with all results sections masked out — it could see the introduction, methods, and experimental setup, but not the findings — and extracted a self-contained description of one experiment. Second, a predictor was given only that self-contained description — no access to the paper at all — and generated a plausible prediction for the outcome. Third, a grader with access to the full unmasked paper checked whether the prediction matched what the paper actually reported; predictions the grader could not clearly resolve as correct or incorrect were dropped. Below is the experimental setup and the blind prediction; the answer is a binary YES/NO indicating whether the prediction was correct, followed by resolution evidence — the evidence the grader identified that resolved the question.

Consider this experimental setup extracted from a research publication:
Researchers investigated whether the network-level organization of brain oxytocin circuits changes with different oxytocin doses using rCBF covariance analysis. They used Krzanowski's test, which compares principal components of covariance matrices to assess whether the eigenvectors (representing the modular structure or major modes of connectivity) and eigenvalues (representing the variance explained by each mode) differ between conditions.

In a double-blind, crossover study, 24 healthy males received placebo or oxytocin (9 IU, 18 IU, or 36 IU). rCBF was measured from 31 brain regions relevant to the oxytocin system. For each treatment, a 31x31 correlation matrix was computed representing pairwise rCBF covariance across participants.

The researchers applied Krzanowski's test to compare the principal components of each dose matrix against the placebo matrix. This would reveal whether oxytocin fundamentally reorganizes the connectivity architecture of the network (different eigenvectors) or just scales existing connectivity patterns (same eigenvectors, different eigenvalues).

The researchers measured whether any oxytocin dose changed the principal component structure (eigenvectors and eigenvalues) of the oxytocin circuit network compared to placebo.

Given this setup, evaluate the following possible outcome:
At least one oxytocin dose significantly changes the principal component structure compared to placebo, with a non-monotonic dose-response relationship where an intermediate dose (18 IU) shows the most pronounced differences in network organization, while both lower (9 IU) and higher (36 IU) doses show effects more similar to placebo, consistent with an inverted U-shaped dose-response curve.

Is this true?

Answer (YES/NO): NO